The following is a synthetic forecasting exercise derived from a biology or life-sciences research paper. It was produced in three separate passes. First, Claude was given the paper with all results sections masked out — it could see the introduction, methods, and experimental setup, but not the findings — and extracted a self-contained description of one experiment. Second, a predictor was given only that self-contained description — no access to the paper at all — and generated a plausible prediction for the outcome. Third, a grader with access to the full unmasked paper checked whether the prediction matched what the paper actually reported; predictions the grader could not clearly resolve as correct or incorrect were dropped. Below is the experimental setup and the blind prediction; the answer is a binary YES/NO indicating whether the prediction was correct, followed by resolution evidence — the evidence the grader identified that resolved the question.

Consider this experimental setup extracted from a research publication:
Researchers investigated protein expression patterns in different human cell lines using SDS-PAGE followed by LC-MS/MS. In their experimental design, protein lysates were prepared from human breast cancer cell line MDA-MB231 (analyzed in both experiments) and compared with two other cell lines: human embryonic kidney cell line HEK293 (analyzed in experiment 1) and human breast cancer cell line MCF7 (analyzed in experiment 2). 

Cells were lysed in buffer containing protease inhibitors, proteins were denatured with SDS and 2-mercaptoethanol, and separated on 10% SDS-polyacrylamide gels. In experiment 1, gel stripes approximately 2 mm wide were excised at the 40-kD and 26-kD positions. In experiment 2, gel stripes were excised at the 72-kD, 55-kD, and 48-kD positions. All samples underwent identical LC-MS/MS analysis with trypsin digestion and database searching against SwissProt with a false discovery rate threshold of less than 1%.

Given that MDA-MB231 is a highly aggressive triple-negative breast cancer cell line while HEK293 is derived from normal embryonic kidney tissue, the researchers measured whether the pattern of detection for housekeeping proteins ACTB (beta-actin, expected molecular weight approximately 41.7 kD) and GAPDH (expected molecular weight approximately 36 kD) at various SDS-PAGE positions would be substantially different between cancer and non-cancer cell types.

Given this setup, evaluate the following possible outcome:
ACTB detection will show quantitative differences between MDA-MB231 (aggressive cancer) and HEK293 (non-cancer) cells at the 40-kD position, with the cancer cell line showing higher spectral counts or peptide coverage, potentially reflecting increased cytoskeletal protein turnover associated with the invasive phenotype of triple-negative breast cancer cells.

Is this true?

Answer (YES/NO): NO